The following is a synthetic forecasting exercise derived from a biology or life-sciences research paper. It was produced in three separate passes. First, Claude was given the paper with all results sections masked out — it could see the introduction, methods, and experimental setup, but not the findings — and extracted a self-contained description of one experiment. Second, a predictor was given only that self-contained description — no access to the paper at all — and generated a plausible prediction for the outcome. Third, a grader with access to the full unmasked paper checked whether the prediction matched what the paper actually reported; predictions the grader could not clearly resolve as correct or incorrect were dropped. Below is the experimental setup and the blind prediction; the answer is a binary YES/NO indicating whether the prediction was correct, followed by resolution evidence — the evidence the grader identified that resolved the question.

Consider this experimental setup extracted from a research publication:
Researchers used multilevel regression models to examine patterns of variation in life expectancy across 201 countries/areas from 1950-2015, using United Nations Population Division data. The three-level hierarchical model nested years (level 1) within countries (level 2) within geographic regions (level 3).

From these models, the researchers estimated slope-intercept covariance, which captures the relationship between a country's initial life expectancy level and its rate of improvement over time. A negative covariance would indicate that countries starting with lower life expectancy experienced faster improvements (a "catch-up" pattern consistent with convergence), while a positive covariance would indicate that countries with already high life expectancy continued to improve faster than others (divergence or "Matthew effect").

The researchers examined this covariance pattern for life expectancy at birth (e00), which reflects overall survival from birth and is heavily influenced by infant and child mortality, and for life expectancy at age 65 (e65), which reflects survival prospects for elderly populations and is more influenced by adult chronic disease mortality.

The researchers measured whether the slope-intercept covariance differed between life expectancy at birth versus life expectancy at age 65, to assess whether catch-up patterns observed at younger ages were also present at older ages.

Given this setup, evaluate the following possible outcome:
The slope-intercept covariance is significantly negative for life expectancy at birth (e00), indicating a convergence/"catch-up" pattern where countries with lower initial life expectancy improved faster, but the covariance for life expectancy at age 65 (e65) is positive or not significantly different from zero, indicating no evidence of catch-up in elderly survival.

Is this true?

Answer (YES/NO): YES